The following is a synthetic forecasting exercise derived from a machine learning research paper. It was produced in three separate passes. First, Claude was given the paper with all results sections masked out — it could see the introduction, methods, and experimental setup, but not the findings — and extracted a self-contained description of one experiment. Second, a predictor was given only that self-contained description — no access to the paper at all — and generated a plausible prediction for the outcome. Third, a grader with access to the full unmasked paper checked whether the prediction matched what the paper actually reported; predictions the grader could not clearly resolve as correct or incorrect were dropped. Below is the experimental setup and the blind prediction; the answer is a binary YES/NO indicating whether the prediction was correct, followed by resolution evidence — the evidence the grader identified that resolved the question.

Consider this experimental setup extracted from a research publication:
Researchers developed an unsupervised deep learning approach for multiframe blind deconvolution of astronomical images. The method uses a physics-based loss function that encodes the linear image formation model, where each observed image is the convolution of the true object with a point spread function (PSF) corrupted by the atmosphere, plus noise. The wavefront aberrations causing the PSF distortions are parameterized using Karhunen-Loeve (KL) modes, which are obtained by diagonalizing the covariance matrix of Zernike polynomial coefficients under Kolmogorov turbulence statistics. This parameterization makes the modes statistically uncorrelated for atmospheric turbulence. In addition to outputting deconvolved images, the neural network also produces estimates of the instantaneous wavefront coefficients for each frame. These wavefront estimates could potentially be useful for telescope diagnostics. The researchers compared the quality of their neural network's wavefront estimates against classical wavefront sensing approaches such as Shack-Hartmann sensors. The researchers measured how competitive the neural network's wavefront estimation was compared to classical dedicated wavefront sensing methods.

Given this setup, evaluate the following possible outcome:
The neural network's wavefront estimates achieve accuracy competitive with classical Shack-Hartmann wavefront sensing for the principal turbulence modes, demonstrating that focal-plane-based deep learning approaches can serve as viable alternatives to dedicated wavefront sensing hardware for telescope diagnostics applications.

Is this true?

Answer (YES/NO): NO